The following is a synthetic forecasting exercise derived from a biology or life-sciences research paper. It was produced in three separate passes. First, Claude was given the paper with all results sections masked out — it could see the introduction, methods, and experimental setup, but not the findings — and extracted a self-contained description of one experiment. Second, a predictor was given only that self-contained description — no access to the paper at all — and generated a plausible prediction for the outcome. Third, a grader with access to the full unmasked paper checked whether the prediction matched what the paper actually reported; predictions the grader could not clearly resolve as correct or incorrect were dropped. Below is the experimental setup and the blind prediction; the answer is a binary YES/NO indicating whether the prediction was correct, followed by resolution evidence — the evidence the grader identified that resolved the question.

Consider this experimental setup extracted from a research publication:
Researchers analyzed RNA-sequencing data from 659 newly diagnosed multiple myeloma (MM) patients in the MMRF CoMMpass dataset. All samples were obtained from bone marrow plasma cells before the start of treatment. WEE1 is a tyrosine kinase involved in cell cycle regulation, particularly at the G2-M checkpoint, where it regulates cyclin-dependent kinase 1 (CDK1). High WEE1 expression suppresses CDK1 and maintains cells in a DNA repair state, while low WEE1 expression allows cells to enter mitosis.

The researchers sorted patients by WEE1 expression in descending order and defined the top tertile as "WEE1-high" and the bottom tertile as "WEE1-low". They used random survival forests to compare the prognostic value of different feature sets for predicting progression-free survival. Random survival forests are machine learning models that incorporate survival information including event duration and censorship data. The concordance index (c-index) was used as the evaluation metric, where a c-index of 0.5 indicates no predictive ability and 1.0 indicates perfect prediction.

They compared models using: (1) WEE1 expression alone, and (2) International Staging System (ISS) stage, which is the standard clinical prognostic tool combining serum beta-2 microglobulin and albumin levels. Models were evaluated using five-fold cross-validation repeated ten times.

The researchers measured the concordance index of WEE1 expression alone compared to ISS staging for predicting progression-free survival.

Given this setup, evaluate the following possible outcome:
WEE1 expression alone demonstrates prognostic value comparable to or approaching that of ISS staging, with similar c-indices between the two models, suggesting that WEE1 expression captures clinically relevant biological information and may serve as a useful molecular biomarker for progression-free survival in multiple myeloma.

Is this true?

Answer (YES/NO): YES